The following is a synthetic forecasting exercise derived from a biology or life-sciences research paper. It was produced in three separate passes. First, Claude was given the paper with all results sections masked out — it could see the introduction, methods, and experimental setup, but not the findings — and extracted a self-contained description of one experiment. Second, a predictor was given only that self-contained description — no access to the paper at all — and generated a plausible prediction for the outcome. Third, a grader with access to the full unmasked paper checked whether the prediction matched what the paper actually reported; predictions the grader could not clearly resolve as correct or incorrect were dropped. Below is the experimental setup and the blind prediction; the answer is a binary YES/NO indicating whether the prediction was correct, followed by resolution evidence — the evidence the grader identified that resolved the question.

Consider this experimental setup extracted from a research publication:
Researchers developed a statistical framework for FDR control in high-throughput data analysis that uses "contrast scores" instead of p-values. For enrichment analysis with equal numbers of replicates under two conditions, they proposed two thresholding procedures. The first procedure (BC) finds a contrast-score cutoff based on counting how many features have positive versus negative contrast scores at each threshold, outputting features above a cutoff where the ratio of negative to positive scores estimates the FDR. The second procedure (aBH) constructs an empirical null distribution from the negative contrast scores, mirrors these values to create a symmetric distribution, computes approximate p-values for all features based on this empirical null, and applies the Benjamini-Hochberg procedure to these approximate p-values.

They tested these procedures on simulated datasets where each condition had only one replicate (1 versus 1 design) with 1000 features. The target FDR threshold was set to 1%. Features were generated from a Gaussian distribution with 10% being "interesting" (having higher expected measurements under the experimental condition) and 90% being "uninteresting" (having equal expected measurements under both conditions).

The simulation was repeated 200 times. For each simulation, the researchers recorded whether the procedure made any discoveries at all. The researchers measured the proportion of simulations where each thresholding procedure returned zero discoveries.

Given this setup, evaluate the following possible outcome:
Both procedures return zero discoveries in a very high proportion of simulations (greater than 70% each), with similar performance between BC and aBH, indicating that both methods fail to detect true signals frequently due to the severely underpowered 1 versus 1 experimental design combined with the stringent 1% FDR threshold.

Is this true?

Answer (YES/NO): NO